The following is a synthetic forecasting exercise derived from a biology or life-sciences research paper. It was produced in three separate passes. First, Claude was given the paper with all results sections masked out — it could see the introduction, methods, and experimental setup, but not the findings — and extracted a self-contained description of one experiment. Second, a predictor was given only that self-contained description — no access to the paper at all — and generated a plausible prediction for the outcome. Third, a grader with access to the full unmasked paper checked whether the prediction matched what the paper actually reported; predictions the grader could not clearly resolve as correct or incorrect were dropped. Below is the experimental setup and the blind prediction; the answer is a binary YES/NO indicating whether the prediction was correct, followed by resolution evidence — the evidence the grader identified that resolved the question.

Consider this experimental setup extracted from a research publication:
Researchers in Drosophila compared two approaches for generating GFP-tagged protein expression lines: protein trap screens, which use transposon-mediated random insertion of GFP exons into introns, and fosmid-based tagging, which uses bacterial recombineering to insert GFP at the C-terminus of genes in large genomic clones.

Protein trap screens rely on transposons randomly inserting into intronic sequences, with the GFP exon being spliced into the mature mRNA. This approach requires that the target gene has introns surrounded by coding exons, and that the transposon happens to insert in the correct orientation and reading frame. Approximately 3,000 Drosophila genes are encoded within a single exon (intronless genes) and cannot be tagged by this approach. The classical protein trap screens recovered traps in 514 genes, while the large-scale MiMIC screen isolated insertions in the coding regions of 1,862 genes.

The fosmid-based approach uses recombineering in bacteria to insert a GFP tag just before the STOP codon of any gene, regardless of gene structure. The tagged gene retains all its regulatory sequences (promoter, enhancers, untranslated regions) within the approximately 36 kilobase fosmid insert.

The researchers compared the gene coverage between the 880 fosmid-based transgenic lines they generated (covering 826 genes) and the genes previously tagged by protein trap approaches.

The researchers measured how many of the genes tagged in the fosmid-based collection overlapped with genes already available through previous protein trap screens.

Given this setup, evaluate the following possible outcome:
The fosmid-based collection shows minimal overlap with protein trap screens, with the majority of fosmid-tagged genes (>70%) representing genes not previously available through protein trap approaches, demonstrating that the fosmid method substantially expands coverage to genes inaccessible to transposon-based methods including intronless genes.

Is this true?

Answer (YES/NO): YES